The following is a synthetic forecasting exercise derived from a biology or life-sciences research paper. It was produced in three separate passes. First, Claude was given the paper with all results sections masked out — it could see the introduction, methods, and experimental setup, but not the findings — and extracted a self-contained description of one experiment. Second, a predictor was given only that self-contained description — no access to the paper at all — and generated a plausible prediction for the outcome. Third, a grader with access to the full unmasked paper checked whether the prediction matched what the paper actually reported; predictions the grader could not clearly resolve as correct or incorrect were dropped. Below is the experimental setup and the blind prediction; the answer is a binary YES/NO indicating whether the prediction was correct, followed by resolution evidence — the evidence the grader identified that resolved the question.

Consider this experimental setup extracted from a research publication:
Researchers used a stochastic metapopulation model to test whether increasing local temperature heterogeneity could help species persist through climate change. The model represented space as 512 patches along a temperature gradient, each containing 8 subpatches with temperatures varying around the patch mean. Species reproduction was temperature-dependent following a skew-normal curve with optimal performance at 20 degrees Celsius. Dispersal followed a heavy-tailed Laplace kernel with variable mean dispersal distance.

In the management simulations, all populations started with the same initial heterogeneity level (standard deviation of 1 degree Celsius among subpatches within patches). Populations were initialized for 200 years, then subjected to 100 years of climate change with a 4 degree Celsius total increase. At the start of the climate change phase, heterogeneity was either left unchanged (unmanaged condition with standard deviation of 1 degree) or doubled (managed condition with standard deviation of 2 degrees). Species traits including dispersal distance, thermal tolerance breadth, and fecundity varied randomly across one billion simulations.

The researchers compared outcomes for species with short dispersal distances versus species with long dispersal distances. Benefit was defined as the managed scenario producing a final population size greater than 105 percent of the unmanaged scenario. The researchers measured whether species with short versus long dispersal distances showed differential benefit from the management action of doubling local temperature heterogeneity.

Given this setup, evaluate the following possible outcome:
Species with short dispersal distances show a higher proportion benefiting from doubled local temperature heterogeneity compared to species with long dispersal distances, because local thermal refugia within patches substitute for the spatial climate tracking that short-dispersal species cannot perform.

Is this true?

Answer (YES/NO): YES